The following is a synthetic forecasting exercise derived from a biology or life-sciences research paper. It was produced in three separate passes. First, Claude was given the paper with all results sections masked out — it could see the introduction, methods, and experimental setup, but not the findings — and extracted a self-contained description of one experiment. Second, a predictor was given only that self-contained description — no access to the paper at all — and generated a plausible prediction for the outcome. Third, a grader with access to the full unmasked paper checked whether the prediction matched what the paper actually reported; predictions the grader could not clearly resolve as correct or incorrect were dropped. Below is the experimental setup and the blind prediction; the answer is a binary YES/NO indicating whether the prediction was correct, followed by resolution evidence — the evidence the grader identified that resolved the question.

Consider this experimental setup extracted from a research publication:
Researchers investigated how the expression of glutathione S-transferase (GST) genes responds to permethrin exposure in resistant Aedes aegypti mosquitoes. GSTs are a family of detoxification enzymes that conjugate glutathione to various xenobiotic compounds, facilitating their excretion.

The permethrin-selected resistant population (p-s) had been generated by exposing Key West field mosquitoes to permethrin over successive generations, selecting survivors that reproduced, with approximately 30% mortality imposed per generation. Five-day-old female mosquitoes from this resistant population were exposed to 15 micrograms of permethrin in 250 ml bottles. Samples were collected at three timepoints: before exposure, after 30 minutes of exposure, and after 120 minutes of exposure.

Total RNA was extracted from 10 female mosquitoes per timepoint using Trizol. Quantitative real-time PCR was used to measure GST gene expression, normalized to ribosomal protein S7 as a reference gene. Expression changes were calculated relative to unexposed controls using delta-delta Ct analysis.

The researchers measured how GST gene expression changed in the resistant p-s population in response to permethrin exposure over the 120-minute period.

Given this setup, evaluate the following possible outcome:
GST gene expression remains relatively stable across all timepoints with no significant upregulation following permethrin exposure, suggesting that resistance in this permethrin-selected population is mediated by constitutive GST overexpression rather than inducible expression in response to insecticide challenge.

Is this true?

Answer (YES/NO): NO